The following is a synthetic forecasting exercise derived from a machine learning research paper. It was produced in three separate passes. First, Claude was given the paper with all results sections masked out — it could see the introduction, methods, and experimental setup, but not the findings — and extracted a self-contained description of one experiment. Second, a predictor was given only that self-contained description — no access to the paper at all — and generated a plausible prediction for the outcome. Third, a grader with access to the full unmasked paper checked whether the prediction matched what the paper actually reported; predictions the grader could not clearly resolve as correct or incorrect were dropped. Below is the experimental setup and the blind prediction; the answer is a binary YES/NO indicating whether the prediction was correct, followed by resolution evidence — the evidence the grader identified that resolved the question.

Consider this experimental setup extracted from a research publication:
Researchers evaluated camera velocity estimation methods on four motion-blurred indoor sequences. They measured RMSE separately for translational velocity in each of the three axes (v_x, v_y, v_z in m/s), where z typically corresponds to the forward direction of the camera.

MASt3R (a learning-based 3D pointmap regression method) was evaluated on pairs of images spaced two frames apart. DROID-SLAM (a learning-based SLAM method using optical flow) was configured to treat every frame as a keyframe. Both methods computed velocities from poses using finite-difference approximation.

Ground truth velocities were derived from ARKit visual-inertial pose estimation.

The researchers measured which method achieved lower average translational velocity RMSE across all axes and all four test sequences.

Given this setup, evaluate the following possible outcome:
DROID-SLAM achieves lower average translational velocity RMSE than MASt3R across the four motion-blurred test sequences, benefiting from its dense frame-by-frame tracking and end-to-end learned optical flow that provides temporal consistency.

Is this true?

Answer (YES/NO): NO